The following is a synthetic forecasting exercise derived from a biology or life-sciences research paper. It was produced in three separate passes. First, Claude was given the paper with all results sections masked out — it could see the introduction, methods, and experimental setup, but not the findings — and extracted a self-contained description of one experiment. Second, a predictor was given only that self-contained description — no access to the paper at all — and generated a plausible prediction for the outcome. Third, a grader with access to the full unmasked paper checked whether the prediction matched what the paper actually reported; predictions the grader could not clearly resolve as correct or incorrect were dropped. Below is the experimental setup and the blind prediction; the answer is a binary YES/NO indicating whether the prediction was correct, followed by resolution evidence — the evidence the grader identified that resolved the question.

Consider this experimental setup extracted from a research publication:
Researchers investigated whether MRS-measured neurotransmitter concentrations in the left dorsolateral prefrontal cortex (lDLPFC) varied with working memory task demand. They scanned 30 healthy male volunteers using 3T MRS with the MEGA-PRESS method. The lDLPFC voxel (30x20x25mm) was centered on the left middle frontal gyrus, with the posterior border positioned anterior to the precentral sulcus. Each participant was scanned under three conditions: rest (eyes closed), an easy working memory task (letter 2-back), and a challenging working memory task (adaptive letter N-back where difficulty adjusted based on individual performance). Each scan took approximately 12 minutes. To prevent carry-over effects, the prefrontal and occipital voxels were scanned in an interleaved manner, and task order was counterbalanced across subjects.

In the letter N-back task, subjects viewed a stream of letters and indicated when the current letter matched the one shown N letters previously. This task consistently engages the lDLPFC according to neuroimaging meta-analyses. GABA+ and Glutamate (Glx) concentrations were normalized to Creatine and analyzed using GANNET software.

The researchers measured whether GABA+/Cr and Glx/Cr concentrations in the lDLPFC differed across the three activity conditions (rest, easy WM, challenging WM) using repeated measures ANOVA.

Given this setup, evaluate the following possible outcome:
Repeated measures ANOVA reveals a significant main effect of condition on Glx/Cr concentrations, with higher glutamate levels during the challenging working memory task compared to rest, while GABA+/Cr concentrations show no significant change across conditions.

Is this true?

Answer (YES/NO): NO